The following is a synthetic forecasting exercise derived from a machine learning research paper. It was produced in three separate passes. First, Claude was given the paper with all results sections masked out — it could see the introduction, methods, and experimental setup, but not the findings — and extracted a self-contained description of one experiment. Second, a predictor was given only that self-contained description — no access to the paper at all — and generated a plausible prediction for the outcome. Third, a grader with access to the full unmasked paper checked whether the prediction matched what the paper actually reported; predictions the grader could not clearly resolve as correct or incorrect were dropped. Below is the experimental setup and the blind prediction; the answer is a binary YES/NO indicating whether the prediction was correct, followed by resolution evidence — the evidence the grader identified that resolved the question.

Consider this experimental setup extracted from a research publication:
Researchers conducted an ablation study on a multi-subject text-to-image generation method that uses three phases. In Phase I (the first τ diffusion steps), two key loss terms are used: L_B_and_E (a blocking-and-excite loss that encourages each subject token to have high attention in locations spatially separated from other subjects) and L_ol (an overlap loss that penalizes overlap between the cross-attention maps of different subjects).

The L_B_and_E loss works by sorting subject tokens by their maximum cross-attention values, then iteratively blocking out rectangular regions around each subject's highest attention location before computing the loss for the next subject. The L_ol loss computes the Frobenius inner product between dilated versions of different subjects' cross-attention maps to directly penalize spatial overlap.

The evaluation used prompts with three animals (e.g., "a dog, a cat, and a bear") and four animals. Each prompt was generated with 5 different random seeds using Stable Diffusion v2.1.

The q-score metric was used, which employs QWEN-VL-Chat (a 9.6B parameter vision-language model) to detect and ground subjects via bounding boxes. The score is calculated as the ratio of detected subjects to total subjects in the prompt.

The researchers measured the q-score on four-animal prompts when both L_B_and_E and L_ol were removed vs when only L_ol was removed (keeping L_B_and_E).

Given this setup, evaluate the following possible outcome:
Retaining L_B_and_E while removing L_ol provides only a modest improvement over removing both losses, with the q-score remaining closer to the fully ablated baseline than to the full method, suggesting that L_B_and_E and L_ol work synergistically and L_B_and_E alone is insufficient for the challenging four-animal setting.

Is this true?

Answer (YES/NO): NO